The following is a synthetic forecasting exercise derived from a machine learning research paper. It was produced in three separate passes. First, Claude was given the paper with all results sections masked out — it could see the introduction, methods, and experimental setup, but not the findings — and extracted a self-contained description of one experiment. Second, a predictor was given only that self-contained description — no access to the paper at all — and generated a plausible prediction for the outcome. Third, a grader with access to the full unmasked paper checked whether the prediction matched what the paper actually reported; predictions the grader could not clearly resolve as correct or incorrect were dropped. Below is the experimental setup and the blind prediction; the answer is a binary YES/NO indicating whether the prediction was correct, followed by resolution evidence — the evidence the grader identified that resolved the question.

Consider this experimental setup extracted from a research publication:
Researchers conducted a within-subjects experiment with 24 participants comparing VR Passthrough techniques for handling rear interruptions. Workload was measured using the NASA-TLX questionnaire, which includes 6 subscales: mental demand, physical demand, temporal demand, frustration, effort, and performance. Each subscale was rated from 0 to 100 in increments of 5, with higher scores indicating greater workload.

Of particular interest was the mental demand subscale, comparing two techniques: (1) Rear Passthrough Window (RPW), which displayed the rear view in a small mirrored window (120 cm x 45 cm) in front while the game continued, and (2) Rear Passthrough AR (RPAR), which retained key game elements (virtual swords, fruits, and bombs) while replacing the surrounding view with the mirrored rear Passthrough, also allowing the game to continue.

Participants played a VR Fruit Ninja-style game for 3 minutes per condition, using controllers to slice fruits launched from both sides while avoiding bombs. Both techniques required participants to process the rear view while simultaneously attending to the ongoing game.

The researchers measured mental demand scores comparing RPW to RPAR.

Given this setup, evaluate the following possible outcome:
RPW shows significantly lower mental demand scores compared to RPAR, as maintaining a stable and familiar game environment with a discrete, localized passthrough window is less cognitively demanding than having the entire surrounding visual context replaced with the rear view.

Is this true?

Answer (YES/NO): NO